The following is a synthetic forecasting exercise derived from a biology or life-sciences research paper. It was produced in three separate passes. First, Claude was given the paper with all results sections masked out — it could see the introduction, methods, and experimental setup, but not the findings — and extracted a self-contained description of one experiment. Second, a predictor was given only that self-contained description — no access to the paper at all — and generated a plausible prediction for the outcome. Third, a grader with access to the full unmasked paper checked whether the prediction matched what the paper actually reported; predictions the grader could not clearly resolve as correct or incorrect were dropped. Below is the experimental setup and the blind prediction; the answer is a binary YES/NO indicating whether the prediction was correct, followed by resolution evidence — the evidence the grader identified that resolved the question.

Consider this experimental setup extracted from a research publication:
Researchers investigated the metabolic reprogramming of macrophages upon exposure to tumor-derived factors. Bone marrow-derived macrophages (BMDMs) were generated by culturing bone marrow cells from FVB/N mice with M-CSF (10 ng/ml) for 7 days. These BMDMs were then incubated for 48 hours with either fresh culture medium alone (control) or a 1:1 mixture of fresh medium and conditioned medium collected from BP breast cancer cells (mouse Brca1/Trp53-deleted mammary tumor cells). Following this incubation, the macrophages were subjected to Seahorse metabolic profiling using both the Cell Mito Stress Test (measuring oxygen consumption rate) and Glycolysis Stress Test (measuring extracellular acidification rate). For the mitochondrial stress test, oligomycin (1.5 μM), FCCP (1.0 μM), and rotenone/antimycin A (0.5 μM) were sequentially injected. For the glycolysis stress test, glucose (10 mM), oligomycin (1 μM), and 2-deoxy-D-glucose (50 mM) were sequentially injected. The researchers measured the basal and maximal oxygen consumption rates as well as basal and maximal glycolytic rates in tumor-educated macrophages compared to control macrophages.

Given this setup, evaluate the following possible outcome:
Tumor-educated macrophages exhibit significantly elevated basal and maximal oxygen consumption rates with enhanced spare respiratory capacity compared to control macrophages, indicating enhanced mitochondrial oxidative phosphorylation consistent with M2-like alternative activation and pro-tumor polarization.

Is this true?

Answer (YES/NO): NO